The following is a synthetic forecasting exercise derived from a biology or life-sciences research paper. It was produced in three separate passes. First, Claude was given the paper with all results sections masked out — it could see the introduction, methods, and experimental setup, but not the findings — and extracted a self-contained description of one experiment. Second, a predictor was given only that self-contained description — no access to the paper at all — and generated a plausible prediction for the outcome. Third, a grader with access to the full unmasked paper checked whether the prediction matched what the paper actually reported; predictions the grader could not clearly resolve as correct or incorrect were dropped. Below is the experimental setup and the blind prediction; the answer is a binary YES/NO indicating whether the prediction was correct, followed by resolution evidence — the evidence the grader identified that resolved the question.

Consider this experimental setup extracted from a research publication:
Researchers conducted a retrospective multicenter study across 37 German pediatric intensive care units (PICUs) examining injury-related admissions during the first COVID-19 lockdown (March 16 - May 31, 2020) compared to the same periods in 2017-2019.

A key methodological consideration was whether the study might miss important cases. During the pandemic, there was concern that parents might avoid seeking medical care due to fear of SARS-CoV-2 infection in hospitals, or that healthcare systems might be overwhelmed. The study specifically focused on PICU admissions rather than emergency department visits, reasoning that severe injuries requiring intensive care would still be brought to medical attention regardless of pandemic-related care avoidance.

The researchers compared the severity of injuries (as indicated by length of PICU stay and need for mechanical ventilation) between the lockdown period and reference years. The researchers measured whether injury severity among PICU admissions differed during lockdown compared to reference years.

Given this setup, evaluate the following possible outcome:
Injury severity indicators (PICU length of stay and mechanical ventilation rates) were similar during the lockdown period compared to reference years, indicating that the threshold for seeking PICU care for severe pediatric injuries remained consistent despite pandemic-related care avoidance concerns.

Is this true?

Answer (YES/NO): YES